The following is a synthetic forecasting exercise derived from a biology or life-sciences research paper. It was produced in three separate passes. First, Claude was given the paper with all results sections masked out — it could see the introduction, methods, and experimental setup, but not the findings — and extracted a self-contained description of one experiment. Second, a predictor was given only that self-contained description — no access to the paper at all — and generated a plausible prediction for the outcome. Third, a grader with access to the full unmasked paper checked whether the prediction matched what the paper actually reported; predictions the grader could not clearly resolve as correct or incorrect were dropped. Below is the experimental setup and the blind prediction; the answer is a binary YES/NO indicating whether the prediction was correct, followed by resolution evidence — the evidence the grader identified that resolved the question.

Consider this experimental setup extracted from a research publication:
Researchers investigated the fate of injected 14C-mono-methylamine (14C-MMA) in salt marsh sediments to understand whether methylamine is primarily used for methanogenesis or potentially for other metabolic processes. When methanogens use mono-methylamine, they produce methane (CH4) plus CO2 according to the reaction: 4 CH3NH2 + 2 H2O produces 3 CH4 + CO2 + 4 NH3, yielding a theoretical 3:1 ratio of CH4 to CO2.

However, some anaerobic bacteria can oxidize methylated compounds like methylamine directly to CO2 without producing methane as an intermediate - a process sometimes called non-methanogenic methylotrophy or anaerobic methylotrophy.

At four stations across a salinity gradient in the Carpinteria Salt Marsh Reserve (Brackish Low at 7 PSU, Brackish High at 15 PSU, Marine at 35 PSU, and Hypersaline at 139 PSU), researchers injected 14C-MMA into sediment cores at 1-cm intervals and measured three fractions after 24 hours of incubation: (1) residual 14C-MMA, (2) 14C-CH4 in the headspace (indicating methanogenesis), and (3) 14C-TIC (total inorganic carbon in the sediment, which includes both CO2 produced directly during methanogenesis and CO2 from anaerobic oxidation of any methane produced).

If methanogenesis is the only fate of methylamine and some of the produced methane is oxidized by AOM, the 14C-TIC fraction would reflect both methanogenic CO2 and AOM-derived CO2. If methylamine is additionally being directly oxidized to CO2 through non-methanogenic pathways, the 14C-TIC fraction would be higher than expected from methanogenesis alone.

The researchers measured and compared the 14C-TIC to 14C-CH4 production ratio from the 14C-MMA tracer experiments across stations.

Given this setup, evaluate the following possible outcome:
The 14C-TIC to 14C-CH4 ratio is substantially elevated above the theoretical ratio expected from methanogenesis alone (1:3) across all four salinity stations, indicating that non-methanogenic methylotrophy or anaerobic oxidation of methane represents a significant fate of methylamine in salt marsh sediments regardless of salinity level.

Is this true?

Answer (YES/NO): YES